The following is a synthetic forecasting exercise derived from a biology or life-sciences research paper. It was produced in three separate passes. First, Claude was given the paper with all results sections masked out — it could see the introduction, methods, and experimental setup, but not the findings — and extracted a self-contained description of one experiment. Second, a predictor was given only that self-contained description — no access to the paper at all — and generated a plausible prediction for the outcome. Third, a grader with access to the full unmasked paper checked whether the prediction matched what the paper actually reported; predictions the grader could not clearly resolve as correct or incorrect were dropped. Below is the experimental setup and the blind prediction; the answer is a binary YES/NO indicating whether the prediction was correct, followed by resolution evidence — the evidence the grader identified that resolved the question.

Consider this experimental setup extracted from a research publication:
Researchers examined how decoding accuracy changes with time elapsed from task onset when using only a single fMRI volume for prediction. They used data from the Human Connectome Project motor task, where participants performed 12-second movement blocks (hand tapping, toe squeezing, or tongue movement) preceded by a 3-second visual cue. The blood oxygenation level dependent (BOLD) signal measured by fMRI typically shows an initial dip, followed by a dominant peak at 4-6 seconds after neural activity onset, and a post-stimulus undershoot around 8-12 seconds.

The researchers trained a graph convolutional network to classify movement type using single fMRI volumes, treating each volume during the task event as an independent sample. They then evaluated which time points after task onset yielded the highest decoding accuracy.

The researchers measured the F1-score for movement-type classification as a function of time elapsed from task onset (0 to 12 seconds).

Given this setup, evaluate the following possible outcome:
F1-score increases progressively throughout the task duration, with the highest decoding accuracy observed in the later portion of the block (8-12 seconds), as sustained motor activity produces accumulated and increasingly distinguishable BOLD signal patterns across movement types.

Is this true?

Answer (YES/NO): NO